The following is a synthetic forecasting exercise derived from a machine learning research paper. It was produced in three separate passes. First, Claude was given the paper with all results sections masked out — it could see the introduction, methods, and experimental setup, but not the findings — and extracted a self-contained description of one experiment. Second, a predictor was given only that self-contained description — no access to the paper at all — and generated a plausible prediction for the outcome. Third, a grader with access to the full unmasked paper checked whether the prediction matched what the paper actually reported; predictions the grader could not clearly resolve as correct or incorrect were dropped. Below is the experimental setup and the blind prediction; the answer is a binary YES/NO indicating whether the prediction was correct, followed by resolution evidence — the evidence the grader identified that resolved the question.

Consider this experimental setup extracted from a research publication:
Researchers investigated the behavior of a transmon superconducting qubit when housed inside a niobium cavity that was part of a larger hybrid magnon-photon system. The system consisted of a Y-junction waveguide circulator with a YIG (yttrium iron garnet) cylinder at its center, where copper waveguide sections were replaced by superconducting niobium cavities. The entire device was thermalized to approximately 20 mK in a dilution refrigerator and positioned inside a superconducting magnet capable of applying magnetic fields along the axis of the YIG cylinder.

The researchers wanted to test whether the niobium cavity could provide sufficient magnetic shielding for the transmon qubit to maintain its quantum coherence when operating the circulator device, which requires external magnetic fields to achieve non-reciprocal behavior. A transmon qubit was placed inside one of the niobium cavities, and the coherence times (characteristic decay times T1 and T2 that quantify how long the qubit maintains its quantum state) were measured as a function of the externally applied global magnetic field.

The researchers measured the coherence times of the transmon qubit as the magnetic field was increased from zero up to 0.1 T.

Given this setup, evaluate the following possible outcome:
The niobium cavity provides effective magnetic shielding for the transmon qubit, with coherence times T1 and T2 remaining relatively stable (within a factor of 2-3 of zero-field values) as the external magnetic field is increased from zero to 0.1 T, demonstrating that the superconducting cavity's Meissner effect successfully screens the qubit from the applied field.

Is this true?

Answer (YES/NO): YES